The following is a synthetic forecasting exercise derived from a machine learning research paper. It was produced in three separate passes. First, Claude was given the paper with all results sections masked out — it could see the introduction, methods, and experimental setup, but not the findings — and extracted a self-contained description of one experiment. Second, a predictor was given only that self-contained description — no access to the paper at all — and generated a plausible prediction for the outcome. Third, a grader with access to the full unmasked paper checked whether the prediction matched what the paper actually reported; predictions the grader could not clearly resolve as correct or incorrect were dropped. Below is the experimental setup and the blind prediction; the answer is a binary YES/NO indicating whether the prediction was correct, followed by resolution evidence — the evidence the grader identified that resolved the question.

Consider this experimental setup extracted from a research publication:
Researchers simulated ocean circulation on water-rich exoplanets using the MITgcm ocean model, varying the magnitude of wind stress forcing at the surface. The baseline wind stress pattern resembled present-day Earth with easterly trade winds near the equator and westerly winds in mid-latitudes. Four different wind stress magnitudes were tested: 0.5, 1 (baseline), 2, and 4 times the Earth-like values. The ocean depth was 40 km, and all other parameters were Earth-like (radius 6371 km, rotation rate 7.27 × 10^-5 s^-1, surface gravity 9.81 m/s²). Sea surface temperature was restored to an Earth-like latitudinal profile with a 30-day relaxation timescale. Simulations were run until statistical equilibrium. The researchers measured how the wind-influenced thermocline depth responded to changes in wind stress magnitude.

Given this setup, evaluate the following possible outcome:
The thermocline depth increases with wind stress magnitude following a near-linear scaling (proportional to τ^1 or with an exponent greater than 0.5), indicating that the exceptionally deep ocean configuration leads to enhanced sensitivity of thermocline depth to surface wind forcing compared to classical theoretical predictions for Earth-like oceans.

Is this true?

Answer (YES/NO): NO